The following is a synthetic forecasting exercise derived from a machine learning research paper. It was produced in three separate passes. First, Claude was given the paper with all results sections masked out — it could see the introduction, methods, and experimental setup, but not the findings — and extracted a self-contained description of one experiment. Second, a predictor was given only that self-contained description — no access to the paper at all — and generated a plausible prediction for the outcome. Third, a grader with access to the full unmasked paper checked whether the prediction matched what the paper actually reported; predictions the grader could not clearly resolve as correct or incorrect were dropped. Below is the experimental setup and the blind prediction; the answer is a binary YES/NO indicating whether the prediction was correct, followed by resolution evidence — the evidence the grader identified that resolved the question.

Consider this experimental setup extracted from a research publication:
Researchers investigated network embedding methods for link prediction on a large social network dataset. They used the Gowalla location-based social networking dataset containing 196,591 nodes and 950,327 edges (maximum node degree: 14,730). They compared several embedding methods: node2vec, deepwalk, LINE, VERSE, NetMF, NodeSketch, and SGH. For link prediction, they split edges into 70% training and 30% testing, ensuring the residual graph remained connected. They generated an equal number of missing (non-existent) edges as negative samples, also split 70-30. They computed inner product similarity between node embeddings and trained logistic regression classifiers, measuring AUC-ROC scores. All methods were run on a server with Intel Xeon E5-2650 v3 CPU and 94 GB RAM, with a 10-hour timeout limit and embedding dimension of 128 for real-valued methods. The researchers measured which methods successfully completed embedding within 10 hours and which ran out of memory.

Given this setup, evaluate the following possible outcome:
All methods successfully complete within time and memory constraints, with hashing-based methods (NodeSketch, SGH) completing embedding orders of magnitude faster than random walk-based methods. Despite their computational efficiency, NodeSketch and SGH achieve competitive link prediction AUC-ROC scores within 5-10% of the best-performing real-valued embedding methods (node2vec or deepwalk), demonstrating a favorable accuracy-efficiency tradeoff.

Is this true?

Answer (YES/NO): NO